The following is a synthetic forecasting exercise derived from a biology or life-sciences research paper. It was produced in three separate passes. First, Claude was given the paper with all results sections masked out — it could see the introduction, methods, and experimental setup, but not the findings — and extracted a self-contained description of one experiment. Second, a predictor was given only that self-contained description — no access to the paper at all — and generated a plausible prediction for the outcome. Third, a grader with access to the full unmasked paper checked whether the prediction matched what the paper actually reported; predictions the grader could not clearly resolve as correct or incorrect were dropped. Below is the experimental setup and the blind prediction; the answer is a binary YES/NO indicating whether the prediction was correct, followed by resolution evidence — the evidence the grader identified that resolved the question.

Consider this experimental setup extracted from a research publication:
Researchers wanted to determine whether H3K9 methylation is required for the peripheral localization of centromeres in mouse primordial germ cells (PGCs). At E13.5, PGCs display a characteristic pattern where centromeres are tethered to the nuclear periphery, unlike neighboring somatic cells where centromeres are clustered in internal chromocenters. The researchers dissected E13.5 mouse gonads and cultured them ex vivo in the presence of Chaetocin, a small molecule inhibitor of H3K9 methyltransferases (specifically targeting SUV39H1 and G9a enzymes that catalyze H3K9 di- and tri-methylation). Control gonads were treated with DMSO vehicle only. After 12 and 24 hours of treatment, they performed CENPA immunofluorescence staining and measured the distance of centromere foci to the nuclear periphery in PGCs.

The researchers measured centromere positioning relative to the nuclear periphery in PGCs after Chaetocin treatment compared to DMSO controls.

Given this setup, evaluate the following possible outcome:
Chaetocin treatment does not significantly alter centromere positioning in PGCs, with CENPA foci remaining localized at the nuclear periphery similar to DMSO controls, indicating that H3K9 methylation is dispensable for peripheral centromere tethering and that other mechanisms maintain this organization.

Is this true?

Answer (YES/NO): NO